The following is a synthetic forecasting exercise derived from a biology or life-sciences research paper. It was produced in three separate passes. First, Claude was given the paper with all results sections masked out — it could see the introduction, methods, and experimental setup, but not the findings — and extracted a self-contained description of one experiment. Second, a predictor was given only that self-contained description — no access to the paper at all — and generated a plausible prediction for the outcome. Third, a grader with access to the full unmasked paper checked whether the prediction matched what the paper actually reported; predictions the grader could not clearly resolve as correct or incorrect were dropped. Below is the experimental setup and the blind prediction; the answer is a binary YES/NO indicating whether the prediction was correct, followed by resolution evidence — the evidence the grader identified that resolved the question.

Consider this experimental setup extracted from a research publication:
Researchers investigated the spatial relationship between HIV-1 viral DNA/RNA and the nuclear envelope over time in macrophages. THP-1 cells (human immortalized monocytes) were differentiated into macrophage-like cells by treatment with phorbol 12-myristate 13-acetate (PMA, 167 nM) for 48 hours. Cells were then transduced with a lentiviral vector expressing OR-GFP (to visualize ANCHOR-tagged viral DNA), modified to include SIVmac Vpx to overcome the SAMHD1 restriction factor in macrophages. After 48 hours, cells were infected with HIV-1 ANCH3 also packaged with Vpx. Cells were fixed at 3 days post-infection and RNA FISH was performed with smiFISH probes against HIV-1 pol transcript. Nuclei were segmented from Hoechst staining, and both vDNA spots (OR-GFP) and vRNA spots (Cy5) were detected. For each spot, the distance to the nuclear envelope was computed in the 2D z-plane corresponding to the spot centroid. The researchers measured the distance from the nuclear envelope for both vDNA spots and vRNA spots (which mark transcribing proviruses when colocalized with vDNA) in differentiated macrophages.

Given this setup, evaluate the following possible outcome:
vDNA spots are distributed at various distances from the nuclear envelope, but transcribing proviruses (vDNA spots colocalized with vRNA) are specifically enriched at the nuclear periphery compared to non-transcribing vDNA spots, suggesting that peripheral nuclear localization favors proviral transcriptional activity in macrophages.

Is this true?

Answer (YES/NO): YES